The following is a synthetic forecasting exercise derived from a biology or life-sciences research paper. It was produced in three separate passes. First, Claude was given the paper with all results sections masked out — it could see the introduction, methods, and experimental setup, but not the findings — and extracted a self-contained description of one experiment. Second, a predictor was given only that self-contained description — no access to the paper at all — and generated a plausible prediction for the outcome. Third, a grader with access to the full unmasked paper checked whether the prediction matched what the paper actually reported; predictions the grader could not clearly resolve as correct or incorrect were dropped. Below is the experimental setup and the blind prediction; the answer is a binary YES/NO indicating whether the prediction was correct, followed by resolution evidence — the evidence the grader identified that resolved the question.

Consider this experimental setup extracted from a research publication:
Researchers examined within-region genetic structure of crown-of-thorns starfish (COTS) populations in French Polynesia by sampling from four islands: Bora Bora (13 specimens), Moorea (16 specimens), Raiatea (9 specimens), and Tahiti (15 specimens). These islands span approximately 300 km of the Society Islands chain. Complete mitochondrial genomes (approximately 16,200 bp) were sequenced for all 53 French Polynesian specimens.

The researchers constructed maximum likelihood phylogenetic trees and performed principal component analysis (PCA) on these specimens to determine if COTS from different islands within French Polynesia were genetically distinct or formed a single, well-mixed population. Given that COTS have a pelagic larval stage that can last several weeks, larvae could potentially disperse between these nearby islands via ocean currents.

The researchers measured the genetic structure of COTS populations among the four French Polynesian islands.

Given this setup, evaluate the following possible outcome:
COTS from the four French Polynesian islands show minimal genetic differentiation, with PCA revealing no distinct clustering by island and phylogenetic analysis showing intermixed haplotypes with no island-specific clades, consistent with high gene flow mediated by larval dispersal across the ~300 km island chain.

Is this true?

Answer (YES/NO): YES